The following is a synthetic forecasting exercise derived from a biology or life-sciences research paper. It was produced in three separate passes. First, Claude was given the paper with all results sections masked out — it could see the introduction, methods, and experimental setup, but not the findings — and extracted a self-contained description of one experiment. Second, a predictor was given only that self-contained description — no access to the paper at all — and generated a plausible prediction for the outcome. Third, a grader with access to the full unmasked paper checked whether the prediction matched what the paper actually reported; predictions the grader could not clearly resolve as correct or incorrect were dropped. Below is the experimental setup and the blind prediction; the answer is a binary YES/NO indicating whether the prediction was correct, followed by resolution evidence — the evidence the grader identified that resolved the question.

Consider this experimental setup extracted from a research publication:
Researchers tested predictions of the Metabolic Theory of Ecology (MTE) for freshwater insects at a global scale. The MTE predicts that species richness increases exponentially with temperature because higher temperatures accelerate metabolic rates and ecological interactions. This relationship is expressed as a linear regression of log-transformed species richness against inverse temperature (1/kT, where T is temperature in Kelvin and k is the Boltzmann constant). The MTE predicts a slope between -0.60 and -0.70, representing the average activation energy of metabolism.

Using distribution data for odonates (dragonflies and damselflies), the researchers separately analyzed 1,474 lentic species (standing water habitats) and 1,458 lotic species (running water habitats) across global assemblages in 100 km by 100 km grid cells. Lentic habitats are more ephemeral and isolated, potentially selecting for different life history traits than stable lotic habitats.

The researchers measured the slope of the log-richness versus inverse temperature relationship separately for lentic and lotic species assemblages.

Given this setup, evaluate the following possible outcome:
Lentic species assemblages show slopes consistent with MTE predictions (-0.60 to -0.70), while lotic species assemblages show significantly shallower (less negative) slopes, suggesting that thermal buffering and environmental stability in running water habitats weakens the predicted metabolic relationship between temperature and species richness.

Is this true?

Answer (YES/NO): NO